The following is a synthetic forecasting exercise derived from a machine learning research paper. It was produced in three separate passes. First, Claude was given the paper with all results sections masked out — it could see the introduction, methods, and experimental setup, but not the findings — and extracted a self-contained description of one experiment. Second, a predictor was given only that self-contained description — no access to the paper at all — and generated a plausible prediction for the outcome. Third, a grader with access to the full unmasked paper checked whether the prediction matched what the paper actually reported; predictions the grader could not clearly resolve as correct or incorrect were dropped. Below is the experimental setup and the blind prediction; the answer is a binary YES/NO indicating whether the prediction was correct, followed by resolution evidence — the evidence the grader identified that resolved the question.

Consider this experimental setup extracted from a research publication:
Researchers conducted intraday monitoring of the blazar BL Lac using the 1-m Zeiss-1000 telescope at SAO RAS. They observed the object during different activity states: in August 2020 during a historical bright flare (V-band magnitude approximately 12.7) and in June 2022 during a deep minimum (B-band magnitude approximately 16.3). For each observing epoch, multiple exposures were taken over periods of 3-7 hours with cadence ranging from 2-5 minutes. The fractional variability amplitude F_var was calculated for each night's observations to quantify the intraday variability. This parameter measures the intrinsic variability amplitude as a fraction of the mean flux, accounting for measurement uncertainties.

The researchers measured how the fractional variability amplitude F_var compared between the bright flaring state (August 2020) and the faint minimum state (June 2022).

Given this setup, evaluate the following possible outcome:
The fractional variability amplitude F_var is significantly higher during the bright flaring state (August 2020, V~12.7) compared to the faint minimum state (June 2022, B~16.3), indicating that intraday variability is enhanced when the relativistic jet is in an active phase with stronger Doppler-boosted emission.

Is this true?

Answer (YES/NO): YES